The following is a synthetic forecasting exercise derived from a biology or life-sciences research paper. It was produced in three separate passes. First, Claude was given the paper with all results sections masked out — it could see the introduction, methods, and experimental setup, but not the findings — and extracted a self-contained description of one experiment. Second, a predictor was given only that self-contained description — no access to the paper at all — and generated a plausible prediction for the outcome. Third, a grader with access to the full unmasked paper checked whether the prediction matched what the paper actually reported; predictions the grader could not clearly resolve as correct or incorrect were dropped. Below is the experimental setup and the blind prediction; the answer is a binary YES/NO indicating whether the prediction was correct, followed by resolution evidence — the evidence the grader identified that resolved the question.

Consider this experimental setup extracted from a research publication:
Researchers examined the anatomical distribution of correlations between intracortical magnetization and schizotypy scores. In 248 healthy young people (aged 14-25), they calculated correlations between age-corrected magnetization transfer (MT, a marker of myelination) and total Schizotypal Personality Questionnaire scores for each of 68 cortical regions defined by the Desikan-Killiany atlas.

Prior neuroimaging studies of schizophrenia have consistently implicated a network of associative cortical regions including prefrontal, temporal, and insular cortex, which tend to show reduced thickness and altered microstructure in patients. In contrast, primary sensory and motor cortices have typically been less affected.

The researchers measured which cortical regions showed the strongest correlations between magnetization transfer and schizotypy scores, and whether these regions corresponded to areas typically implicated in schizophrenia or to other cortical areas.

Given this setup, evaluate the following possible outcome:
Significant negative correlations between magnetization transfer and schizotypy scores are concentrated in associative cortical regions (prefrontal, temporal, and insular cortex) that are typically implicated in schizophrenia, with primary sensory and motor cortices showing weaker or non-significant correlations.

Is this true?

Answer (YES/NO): NO